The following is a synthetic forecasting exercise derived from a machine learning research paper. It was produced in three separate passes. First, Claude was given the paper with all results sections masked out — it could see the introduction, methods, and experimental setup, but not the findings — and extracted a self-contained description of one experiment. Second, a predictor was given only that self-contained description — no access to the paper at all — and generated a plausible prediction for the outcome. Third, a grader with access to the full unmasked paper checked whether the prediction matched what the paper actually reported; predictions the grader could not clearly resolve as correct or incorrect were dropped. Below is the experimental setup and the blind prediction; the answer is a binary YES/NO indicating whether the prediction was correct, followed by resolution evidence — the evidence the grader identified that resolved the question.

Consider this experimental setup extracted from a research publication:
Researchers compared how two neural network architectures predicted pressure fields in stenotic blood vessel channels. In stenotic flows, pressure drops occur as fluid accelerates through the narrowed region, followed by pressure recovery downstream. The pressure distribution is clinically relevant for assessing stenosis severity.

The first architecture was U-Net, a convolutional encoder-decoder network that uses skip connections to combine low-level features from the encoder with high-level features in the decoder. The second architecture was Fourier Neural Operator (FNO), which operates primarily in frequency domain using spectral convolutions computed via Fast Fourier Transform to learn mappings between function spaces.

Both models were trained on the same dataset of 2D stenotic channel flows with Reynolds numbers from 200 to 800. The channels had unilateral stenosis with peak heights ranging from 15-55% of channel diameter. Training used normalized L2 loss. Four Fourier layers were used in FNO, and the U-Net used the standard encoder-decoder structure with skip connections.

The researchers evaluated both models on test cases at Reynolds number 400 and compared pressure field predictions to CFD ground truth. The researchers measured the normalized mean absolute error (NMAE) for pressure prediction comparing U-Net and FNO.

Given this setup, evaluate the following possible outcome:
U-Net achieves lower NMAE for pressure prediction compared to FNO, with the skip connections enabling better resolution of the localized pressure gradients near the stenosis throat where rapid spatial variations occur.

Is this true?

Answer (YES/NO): NO